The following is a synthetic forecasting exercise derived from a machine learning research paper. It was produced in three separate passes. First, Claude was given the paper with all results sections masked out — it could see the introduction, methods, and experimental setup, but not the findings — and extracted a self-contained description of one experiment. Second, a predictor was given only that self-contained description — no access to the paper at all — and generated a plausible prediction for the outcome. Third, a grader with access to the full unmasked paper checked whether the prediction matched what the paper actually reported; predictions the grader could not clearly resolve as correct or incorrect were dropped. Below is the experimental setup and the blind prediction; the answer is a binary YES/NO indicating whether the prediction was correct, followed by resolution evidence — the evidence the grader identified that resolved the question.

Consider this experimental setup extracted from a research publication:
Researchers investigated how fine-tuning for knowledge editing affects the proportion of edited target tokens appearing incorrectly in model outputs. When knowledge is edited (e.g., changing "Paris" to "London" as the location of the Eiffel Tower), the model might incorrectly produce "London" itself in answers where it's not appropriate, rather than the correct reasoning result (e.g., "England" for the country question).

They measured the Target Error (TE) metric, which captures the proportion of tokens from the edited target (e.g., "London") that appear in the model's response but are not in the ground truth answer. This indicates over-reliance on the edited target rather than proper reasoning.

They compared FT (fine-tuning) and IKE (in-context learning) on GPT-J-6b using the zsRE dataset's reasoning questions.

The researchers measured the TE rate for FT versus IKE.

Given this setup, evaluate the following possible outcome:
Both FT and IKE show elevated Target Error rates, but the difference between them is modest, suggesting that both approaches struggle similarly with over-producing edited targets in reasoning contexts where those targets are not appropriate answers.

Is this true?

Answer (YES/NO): NO